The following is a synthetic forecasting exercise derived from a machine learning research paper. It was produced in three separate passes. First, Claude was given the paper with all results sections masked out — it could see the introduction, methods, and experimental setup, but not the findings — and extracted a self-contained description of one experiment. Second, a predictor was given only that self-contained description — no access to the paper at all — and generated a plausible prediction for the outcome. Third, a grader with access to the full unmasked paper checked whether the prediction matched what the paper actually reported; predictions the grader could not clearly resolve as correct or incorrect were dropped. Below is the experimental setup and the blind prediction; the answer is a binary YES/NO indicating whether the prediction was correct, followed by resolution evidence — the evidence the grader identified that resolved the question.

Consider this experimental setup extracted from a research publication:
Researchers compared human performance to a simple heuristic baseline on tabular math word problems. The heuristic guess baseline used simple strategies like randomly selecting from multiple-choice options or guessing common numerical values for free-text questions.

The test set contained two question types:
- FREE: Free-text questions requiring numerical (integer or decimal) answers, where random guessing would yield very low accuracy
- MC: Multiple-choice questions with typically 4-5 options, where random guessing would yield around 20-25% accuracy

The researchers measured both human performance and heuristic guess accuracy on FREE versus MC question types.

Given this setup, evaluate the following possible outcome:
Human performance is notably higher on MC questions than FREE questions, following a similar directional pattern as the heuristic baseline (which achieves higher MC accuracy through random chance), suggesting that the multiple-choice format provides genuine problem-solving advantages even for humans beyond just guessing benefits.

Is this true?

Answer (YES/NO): YES